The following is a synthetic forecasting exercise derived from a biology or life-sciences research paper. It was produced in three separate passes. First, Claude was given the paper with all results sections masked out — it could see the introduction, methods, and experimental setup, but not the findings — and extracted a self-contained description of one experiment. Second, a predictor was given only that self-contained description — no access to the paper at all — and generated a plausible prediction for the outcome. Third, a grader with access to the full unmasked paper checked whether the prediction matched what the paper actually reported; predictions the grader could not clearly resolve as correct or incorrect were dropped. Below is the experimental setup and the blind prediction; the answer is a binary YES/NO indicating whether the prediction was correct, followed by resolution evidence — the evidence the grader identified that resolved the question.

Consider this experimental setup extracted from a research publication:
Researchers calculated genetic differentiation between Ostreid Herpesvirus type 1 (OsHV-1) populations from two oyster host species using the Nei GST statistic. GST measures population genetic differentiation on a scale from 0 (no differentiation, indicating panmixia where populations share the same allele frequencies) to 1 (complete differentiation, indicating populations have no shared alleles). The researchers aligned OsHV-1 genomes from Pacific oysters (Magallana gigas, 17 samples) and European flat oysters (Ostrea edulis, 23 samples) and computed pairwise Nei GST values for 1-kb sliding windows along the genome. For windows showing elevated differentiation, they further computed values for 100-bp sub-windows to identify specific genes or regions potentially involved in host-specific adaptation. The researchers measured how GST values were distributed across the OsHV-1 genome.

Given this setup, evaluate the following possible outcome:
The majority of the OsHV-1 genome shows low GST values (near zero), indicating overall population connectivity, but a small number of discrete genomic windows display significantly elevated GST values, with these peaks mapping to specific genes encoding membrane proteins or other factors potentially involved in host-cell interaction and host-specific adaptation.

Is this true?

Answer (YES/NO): NO